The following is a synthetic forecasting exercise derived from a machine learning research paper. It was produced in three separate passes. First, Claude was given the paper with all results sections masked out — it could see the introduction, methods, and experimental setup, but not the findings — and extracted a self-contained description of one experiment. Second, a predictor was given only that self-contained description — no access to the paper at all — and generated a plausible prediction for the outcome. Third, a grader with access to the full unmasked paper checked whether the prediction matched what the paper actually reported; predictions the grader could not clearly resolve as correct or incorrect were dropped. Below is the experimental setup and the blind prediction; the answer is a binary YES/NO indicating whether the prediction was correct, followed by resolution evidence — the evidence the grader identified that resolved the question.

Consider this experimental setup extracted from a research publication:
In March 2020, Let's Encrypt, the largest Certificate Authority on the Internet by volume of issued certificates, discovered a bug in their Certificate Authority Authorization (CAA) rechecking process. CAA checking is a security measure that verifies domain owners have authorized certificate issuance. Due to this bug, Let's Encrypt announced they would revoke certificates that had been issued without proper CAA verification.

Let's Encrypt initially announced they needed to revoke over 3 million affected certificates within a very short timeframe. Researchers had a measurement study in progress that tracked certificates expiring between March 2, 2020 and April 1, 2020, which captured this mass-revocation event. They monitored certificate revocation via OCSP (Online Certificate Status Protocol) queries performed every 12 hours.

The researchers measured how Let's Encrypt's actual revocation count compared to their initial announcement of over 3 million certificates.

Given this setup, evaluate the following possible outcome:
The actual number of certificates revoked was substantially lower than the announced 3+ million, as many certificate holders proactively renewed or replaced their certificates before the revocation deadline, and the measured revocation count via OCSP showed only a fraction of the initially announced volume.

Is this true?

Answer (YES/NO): YES